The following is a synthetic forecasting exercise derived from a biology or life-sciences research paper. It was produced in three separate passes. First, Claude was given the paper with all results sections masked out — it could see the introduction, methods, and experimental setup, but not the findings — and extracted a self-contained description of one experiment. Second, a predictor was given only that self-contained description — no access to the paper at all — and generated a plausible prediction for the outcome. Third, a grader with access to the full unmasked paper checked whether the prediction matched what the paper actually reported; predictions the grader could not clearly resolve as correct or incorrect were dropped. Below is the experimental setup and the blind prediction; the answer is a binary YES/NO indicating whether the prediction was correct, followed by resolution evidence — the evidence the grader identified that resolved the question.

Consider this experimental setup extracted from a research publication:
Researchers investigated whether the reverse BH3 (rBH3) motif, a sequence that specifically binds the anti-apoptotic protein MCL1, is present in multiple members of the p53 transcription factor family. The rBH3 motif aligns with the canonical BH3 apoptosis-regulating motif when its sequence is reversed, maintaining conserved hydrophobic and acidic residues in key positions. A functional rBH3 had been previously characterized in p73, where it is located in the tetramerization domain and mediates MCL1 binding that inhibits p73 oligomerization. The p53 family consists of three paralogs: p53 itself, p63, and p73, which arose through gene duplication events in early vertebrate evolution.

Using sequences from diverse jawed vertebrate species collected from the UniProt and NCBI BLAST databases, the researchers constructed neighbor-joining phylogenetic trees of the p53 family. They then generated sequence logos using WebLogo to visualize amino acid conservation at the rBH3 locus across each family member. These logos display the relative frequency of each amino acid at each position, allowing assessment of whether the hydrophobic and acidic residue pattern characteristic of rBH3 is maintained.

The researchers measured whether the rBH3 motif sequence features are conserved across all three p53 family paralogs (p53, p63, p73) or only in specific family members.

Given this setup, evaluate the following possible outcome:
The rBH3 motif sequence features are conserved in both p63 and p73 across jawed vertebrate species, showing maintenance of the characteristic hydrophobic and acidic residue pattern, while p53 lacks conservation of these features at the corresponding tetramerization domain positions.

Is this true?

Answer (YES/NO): YES